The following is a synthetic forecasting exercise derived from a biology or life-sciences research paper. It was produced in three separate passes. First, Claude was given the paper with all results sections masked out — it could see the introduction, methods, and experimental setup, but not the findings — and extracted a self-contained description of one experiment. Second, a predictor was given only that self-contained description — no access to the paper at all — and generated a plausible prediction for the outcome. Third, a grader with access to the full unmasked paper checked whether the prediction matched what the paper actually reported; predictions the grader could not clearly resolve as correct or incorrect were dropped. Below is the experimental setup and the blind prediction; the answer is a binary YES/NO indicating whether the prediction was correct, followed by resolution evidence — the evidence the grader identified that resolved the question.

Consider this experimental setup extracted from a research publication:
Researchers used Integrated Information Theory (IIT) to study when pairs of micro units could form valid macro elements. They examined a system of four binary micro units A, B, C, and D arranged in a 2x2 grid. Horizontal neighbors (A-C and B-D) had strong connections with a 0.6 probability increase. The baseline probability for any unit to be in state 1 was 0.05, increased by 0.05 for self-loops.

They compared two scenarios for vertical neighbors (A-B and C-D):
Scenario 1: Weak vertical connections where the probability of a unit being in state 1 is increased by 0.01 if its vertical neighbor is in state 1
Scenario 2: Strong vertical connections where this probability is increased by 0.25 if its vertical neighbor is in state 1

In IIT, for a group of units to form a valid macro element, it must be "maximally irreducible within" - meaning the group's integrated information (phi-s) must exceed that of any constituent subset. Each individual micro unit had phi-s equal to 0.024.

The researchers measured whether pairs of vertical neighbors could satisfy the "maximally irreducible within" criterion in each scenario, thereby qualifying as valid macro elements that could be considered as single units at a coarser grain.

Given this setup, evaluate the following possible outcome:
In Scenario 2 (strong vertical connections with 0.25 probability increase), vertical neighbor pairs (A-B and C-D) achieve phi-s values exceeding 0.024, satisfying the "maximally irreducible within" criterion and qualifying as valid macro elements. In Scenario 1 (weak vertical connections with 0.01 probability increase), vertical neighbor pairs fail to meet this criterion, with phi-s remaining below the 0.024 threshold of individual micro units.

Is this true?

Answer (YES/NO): YES